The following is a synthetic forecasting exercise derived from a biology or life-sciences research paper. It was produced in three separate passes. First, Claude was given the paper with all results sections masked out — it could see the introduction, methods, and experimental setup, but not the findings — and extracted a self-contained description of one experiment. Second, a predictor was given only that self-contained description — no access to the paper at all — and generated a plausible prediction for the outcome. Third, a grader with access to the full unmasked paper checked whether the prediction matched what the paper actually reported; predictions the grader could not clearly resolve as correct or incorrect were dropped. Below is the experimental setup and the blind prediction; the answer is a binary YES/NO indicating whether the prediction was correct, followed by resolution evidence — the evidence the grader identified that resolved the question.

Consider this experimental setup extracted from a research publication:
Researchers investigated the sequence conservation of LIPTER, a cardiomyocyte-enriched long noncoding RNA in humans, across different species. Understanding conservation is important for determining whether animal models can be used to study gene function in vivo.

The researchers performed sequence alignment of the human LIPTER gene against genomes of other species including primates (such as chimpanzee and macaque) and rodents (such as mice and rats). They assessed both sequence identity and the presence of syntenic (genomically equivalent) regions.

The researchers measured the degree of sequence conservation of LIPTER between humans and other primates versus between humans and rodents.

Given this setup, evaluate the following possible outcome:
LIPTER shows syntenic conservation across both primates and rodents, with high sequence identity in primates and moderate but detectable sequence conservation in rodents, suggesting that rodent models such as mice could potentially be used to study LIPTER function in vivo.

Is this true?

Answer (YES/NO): NO